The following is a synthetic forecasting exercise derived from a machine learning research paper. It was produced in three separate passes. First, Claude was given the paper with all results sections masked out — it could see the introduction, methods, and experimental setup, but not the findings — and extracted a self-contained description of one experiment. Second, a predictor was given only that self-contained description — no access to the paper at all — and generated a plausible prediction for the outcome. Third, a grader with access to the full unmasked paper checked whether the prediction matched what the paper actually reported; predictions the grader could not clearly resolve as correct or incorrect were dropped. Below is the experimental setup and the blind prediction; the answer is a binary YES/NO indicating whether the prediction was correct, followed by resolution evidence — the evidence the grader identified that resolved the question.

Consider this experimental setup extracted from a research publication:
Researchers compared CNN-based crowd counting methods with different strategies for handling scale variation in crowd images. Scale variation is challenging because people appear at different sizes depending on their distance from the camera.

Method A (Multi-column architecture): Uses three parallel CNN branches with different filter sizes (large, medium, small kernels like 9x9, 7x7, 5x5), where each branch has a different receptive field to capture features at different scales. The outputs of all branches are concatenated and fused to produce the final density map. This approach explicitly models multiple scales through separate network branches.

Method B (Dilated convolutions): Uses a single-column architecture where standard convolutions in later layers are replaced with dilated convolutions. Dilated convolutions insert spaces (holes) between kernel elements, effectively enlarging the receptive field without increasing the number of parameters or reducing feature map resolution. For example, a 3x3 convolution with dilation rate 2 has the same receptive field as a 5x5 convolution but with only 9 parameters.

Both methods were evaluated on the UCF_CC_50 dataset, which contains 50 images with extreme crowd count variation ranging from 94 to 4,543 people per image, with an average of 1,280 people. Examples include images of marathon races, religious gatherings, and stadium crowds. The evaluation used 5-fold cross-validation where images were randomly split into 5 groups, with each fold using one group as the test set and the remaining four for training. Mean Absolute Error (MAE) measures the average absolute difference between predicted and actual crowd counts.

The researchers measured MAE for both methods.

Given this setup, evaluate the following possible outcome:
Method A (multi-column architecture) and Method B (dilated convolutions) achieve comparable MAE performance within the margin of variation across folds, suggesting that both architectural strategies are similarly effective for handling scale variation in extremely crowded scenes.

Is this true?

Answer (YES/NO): NO